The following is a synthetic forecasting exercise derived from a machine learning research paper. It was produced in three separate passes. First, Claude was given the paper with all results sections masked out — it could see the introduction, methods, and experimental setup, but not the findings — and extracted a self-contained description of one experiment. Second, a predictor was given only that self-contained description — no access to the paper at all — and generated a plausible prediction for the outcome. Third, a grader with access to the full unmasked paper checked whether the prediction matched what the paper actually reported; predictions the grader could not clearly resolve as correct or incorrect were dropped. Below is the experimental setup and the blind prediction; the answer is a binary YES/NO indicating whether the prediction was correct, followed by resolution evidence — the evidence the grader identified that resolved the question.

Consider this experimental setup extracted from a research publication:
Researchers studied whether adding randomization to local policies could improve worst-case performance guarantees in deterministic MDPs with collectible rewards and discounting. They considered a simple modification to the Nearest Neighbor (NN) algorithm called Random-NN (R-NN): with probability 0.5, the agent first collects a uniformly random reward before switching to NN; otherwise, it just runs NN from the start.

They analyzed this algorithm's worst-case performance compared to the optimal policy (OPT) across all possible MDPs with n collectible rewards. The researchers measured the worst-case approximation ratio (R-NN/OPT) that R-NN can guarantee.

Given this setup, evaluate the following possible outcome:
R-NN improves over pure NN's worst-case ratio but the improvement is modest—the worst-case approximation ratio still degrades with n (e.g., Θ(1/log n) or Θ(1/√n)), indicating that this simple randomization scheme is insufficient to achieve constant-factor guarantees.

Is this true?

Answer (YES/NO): NO